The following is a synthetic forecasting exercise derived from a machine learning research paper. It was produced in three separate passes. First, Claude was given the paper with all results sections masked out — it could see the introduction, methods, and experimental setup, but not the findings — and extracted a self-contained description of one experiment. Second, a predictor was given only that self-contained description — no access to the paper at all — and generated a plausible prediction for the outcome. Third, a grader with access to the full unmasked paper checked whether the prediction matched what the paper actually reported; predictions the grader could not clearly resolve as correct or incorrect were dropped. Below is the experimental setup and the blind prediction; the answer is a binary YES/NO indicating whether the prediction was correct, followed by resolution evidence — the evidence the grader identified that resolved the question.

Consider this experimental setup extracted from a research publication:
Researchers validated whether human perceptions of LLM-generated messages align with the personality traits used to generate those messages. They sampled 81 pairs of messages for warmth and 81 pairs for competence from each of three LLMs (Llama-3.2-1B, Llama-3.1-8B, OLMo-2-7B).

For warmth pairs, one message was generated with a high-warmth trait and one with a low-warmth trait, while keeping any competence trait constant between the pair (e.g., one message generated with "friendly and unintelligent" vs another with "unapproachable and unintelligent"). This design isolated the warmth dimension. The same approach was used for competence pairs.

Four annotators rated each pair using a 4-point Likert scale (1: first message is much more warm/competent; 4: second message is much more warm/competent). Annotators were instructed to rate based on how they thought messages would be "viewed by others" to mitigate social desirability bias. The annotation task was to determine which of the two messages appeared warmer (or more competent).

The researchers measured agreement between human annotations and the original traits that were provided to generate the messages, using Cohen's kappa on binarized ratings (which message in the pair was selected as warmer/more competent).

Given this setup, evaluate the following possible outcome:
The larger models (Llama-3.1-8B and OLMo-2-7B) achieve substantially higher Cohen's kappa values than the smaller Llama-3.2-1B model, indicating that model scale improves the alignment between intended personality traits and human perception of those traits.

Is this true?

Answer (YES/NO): NO